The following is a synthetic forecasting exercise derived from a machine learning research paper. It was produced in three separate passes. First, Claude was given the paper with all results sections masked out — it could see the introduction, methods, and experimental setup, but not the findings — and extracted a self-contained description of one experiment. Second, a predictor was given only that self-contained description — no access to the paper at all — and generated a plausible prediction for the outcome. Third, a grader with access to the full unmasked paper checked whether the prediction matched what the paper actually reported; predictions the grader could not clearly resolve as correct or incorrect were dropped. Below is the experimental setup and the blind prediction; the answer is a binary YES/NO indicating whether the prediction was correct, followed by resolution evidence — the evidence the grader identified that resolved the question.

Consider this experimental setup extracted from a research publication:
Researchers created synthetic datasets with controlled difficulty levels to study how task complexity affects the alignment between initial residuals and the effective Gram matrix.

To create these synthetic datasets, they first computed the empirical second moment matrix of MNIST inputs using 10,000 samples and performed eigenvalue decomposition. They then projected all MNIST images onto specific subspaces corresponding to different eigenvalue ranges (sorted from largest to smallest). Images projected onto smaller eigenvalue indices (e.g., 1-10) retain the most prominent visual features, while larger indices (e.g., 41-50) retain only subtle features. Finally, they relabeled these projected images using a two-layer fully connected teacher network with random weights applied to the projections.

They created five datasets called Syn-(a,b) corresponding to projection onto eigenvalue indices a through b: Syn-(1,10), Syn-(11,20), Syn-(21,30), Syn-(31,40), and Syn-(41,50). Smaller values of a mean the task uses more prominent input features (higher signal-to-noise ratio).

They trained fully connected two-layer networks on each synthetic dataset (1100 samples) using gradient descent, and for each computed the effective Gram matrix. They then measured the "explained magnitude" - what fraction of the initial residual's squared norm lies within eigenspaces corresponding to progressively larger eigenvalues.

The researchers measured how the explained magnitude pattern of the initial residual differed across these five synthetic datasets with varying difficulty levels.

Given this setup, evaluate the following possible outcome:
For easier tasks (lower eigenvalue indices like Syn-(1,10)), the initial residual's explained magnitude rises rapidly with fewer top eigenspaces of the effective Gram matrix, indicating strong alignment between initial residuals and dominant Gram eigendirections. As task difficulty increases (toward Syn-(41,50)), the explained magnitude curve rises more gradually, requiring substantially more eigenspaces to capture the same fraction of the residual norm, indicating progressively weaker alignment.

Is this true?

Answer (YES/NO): NO